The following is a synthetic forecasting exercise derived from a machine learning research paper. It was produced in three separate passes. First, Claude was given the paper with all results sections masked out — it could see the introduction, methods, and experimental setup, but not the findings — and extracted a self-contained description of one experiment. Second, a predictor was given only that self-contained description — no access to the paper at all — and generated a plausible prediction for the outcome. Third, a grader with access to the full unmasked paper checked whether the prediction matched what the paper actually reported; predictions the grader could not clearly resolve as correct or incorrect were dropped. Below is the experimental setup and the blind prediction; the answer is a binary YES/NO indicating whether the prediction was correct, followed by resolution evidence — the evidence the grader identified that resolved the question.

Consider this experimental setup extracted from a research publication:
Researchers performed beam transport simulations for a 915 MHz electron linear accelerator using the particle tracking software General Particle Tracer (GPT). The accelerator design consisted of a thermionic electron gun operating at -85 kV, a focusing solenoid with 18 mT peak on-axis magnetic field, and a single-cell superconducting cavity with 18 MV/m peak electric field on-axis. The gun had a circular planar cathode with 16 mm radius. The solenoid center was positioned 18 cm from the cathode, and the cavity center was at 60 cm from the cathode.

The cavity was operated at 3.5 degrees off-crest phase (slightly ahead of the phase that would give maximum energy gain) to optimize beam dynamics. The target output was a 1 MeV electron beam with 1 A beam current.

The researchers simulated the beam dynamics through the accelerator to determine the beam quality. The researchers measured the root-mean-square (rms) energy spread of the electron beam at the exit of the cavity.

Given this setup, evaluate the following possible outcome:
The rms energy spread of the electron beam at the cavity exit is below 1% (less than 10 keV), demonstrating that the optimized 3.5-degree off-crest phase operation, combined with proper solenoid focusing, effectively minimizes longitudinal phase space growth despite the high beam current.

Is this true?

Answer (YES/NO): NO